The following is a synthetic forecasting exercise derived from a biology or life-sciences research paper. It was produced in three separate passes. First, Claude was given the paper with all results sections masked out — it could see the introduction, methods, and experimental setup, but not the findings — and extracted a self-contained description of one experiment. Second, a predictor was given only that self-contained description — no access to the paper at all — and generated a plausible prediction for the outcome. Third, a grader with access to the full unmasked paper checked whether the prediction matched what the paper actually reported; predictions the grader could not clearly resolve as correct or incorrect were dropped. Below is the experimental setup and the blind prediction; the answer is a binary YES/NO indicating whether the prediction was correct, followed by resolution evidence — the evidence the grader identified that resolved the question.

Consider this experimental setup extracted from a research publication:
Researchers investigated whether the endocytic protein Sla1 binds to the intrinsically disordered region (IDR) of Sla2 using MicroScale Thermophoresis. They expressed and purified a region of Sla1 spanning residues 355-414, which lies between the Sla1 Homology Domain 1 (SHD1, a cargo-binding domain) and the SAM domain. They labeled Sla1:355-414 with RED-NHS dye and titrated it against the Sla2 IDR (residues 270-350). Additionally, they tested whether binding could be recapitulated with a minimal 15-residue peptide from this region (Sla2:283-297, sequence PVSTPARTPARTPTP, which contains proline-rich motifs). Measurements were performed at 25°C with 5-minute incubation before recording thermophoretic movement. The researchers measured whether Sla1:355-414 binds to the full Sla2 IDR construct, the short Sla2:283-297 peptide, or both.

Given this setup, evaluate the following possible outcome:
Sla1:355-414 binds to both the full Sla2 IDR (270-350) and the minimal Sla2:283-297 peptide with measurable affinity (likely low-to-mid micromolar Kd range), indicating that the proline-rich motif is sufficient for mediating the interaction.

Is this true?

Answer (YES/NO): NO